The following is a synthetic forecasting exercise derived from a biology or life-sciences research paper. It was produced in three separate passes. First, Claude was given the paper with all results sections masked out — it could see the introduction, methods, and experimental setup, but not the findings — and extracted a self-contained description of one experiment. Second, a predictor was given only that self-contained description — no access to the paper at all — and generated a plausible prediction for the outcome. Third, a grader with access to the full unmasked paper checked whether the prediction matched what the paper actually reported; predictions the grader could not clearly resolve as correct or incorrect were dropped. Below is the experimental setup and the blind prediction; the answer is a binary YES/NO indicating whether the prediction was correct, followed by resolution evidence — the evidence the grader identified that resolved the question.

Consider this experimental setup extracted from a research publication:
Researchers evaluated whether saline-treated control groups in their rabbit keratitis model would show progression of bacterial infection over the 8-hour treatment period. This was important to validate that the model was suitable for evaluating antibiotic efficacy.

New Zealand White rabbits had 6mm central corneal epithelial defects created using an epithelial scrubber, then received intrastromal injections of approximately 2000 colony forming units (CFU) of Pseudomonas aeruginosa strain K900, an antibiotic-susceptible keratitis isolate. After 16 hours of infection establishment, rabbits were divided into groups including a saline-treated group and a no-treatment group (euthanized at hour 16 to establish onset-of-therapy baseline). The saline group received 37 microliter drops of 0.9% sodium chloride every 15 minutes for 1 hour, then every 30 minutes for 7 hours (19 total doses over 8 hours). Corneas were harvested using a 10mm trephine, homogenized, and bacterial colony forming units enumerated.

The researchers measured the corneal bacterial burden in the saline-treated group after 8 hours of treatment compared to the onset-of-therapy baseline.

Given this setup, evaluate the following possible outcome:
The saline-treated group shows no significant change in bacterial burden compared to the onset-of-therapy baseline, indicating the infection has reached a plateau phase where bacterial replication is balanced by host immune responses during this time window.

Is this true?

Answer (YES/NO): YES